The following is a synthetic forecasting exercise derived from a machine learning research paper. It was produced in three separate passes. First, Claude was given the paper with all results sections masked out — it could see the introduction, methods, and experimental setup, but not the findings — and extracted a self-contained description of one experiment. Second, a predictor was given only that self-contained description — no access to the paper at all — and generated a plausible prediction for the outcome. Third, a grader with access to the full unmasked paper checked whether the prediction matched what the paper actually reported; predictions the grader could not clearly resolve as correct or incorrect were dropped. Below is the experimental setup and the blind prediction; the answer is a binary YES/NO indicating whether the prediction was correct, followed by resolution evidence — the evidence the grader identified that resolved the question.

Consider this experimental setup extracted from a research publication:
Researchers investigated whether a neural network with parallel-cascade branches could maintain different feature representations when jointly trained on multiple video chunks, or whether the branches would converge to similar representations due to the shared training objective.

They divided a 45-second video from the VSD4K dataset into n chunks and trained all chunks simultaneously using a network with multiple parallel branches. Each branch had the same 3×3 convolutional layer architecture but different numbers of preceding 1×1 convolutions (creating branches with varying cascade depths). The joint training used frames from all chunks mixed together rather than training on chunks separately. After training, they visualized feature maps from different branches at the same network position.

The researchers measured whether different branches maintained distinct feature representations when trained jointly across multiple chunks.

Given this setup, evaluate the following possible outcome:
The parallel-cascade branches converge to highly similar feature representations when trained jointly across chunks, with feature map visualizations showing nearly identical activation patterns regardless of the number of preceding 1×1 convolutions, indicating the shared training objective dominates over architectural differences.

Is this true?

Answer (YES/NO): NO